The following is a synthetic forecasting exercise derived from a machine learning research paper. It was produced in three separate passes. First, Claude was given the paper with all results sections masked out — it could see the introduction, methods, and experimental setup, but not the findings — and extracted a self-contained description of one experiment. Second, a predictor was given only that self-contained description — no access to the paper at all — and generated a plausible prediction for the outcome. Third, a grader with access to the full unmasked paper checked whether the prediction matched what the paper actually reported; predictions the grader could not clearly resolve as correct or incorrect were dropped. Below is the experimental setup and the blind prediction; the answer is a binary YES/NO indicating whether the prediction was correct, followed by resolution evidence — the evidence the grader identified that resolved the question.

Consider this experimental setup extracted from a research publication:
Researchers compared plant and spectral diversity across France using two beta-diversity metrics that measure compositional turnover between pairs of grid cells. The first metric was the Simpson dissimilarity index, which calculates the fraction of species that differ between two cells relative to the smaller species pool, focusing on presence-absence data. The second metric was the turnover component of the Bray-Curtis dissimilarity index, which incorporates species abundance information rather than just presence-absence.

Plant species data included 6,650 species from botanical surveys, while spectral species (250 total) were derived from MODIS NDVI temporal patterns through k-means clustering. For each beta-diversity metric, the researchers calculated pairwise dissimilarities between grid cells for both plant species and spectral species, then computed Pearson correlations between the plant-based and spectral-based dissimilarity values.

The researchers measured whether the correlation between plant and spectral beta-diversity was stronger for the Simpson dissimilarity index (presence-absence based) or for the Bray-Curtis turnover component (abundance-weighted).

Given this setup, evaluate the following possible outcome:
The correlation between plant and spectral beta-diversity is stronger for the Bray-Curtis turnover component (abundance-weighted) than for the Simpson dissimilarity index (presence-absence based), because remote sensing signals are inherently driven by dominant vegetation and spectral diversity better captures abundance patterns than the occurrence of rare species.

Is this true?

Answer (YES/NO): NO